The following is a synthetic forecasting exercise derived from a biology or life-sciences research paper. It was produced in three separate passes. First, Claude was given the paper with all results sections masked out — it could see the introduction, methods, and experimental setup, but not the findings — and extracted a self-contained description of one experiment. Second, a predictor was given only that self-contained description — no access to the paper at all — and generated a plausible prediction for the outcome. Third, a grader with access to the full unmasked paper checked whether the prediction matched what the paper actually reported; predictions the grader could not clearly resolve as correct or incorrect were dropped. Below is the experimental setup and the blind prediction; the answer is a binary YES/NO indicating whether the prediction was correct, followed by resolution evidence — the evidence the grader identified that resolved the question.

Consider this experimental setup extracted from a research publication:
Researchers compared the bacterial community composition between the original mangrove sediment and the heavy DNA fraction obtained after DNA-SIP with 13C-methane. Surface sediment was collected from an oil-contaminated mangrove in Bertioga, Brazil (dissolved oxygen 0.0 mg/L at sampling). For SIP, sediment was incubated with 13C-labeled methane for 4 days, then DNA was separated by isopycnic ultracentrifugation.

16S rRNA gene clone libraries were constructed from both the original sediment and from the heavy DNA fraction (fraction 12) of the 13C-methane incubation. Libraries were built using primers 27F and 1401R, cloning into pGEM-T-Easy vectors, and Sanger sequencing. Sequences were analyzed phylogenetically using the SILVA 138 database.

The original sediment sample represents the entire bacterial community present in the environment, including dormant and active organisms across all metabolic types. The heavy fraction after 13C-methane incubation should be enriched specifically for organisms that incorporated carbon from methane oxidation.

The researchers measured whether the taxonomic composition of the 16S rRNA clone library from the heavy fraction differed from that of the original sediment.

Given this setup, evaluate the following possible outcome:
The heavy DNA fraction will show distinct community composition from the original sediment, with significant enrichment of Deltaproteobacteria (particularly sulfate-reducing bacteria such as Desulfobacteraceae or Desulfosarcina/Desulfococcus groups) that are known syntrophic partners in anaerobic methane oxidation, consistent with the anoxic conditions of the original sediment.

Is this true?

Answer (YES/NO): NO